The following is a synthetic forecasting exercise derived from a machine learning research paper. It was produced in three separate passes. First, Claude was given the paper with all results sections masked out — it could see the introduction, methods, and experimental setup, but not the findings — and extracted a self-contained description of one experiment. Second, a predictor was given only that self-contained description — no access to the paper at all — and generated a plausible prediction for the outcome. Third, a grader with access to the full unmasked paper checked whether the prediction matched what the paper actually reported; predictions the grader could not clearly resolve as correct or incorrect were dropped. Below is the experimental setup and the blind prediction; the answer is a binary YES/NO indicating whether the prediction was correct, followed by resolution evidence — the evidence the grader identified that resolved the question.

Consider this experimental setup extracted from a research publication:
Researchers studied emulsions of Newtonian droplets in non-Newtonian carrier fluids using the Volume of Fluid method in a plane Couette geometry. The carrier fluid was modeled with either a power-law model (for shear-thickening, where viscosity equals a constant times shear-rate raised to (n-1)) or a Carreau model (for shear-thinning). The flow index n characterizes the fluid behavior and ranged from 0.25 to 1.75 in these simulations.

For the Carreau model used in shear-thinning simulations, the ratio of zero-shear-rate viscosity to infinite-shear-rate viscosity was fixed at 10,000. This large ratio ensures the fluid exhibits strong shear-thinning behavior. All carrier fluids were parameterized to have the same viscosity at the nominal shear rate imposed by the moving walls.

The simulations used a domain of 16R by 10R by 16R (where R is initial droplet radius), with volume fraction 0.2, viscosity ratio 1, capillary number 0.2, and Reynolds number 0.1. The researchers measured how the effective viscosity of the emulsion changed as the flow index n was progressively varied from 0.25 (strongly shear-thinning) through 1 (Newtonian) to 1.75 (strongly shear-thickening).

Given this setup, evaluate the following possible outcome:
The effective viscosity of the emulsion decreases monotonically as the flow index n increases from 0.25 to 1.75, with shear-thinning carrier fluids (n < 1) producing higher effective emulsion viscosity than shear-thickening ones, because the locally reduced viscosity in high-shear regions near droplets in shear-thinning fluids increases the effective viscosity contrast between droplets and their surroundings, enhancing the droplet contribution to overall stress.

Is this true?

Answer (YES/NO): NO